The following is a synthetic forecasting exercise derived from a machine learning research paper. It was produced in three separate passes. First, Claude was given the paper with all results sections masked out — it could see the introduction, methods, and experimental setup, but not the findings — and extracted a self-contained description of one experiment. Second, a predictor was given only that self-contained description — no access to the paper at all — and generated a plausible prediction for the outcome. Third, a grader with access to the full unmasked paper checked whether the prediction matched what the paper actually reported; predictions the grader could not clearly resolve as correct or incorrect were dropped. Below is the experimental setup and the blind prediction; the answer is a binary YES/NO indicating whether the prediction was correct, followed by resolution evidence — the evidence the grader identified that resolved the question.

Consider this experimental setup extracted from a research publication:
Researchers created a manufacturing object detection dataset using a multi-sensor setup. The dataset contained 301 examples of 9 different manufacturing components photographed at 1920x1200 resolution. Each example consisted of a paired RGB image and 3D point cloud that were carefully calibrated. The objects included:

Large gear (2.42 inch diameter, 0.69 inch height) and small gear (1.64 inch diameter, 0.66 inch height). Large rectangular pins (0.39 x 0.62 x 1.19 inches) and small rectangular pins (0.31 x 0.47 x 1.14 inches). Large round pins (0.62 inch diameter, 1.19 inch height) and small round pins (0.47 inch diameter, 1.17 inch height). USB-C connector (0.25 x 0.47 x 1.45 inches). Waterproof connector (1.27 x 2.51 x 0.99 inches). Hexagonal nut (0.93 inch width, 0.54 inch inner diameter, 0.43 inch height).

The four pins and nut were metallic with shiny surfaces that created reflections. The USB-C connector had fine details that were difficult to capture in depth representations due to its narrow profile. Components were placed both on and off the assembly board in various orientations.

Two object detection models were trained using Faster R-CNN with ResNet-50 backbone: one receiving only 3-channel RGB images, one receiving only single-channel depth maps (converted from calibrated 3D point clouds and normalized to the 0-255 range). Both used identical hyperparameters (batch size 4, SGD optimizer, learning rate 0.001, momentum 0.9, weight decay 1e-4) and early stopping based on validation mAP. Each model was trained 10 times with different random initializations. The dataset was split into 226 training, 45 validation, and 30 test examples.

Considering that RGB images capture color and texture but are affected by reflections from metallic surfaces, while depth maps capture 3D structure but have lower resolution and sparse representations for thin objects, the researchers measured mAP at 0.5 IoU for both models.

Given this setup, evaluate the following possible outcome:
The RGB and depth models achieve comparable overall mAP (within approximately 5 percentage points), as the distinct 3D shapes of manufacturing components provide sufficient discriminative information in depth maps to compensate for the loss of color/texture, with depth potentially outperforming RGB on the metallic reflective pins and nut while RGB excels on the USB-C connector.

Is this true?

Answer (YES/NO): NO